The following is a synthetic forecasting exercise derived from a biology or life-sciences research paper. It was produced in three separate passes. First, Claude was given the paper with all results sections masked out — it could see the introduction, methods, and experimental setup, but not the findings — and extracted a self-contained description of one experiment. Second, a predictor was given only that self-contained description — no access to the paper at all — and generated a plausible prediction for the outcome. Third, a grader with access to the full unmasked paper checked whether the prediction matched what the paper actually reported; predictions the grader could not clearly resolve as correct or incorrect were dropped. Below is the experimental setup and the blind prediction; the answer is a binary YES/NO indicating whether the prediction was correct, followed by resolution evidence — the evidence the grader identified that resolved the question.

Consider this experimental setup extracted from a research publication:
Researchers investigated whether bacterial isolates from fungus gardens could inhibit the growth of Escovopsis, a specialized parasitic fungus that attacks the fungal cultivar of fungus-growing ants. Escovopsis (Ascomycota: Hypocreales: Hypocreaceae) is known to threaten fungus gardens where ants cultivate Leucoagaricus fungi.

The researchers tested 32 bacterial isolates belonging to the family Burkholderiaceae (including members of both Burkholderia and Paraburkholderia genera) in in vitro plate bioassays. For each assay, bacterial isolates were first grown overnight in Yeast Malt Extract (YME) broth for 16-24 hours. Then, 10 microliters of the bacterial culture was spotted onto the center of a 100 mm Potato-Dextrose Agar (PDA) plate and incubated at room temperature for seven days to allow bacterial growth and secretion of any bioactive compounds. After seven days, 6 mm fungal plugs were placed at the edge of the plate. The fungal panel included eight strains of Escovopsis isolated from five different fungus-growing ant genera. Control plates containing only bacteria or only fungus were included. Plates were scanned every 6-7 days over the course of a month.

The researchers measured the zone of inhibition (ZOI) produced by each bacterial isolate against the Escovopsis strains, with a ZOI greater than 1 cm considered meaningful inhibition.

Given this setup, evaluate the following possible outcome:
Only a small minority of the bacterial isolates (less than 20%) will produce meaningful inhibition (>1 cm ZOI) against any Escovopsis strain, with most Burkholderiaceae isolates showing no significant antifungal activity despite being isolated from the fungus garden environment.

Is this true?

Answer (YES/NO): NO